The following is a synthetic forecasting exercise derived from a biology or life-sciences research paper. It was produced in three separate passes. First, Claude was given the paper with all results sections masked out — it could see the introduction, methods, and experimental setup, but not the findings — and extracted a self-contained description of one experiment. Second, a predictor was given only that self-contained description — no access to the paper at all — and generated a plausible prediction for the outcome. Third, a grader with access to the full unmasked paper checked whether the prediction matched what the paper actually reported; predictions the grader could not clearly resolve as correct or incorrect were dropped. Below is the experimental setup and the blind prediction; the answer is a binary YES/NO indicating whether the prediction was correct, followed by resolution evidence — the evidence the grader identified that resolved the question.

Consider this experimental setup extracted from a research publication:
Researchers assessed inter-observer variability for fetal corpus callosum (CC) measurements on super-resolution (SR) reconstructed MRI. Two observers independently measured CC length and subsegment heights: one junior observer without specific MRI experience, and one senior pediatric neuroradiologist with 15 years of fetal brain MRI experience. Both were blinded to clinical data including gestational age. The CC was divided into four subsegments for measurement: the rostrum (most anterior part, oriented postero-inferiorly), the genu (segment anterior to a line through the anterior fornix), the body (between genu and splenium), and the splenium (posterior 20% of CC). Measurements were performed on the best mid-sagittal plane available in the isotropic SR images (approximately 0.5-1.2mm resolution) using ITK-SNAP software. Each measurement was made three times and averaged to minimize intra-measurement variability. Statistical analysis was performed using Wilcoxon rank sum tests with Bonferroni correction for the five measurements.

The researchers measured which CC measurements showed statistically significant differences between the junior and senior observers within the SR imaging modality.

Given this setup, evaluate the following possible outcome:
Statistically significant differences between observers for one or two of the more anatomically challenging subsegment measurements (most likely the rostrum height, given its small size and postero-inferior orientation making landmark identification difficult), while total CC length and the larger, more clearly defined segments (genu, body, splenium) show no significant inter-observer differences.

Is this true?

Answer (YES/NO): NO